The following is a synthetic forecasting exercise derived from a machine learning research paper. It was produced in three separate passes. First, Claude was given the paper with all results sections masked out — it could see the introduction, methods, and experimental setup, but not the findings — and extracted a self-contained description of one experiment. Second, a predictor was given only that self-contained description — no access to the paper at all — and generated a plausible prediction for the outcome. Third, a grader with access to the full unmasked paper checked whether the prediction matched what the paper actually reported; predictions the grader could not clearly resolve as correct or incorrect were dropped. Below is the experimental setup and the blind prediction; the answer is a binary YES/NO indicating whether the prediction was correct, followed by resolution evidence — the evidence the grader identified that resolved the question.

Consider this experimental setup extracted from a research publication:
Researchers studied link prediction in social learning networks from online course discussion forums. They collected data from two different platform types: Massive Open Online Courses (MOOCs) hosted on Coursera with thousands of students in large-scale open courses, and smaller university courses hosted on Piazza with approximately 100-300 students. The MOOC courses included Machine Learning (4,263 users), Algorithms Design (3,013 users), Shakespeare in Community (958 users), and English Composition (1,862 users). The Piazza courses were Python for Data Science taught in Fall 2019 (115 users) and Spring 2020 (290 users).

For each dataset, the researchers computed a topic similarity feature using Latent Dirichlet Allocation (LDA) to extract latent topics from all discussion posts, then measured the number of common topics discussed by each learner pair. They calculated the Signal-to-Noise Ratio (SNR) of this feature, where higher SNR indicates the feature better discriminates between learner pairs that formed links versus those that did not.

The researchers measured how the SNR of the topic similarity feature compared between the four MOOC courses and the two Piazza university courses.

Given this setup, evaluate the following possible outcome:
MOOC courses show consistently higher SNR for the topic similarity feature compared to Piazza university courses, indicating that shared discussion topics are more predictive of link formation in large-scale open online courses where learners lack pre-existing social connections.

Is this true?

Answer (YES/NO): NO